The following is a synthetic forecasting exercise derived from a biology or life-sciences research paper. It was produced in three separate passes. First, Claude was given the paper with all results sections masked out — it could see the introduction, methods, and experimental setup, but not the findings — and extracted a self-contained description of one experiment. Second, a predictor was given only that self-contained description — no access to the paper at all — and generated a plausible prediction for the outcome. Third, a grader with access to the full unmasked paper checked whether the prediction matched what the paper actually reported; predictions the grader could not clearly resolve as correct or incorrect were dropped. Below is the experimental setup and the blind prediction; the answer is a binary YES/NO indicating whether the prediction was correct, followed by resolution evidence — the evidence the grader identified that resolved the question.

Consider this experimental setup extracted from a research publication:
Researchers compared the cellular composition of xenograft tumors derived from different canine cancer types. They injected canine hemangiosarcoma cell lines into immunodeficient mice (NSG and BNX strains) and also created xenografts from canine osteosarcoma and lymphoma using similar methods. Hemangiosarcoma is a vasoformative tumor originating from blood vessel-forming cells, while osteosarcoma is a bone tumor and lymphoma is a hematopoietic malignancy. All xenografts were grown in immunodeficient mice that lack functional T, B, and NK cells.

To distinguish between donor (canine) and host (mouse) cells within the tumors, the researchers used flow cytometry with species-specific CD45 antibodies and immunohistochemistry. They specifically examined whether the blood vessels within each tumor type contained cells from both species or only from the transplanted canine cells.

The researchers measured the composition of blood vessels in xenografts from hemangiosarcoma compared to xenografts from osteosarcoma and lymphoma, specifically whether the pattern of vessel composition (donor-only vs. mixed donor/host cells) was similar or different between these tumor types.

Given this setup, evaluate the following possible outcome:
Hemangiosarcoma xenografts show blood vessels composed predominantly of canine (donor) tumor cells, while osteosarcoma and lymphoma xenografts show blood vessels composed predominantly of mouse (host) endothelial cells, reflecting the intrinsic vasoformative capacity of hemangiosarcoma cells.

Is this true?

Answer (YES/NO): NO